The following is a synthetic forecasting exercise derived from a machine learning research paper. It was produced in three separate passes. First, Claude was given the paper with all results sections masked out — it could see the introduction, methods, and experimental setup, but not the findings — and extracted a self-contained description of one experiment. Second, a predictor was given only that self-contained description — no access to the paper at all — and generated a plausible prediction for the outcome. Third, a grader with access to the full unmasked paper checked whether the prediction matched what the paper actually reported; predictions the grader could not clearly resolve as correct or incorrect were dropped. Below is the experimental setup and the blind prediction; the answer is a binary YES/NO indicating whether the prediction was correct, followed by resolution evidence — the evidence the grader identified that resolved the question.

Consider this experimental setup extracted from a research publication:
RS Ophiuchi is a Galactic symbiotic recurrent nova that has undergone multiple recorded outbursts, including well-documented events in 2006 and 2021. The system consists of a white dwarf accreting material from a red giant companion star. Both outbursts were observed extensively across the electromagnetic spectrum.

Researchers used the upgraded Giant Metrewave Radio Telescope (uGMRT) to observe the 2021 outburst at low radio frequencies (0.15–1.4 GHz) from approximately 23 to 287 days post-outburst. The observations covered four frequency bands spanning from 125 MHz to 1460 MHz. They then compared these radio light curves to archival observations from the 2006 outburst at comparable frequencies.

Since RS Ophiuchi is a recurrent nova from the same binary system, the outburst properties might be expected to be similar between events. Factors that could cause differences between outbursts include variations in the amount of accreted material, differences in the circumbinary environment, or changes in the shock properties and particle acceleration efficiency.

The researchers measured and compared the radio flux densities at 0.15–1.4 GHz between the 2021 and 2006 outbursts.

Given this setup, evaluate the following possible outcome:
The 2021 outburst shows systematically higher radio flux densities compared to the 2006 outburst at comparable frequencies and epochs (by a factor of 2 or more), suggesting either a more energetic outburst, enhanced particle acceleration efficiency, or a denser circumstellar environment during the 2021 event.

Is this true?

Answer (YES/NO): NO